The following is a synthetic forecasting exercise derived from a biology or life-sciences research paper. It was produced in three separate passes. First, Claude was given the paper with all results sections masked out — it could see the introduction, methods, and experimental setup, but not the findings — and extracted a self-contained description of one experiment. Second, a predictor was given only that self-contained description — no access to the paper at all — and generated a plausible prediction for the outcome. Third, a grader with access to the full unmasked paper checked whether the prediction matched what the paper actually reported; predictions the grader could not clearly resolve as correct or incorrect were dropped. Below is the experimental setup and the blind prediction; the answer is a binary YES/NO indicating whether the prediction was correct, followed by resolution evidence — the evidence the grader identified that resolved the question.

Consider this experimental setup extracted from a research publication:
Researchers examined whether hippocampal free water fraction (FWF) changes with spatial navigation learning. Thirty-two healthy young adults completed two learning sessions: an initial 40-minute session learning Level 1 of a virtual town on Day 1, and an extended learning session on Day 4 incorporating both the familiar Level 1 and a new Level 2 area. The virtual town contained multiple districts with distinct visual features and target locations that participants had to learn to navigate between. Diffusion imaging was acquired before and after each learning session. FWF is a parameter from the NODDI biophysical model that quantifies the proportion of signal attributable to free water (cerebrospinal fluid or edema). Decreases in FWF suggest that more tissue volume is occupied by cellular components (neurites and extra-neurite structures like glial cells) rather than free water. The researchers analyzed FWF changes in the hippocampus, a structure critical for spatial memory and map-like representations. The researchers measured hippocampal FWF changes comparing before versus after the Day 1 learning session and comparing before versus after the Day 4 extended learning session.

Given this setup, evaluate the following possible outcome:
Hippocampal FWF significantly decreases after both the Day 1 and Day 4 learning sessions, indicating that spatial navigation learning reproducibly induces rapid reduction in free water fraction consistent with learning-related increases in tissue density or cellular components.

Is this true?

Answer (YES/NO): YES